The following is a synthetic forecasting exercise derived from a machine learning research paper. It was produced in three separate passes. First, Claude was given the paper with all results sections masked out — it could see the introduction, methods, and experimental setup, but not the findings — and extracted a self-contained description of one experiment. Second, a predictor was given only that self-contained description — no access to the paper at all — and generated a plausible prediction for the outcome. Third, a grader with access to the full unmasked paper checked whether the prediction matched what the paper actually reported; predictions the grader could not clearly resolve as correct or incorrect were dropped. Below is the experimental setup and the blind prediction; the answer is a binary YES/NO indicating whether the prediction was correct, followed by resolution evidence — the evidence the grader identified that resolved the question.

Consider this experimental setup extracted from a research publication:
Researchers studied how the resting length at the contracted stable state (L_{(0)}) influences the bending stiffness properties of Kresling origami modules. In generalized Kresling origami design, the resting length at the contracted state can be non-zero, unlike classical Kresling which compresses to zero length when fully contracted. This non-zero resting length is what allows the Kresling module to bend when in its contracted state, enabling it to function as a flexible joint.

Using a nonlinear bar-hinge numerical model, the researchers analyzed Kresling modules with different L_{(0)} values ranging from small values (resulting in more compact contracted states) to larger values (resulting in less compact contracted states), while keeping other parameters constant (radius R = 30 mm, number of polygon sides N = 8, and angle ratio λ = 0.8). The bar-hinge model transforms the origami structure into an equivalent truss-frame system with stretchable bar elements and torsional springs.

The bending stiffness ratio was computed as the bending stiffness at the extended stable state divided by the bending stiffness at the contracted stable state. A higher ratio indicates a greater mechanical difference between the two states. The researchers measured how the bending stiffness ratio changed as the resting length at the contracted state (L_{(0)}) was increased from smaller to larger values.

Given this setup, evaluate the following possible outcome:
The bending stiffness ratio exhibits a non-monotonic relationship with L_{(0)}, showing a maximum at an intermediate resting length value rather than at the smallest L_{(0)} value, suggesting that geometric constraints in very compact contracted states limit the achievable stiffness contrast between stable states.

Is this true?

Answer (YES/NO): NO